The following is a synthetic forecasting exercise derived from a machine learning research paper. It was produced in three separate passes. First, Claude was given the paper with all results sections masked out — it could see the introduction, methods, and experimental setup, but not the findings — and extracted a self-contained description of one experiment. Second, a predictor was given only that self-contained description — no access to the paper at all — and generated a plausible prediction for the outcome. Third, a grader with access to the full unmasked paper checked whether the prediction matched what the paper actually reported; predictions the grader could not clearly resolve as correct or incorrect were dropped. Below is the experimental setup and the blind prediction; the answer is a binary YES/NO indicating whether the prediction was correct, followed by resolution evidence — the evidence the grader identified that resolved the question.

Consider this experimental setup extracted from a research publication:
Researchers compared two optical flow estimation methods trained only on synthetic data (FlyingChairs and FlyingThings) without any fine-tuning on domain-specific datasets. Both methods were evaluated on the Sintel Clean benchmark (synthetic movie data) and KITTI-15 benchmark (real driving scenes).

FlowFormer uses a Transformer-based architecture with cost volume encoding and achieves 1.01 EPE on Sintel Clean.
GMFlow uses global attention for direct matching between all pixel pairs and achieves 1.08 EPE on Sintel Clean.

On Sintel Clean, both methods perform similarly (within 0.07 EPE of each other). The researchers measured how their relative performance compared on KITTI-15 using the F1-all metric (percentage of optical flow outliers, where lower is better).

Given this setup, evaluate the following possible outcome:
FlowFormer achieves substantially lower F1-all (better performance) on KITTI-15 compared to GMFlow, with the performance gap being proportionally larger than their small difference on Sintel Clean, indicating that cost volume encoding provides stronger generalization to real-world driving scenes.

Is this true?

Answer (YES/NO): YES